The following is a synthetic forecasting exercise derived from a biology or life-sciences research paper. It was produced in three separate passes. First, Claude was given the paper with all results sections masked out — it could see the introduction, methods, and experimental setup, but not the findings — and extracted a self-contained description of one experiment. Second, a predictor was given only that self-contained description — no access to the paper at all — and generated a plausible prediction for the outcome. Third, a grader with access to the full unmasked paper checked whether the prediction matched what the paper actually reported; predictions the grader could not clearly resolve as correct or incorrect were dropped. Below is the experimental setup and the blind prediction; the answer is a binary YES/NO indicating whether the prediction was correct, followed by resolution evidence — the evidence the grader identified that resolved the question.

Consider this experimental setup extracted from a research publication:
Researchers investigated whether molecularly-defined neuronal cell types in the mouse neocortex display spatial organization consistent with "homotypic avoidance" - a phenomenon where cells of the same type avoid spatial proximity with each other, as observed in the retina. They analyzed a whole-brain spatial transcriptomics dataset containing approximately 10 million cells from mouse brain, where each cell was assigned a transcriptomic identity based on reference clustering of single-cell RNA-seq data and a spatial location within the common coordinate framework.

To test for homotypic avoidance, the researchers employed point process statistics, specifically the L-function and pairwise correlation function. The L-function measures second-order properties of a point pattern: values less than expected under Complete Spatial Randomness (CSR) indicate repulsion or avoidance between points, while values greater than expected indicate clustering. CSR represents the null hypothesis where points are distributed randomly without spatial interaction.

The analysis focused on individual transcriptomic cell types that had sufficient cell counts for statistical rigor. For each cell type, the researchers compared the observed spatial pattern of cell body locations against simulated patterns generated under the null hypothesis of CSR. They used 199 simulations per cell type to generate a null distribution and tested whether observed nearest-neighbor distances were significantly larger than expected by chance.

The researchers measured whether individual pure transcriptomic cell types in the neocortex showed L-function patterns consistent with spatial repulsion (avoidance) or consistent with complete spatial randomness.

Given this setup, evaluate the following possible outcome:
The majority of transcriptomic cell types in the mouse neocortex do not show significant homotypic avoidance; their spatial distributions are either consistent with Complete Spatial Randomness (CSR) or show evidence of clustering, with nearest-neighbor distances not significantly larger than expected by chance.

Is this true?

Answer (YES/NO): NO